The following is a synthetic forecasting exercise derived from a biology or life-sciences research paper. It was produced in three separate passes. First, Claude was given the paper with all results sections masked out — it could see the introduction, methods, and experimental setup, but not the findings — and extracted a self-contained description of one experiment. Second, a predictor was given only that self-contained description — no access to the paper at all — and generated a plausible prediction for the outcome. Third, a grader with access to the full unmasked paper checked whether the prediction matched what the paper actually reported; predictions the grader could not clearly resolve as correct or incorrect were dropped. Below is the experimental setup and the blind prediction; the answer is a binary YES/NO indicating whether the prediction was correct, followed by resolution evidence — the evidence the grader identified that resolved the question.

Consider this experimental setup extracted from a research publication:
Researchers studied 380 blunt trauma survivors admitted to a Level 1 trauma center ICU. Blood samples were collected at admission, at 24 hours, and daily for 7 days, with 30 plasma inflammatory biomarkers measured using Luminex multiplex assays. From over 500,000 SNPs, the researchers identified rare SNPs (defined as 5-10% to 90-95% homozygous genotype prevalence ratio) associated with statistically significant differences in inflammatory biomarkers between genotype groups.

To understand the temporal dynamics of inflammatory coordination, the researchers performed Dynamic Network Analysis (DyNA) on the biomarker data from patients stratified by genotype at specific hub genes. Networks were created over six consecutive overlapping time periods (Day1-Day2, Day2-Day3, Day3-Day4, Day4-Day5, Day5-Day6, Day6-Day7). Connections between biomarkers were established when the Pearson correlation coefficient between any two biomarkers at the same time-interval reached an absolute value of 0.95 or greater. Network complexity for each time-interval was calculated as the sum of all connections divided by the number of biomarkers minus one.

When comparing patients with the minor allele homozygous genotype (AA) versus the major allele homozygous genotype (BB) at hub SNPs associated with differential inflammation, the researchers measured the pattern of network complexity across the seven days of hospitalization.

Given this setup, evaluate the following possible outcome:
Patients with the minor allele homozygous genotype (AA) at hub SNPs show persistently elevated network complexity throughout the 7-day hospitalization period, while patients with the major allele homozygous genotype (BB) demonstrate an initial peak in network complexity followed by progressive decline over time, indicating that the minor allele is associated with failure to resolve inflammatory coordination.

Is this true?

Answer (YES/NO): NO